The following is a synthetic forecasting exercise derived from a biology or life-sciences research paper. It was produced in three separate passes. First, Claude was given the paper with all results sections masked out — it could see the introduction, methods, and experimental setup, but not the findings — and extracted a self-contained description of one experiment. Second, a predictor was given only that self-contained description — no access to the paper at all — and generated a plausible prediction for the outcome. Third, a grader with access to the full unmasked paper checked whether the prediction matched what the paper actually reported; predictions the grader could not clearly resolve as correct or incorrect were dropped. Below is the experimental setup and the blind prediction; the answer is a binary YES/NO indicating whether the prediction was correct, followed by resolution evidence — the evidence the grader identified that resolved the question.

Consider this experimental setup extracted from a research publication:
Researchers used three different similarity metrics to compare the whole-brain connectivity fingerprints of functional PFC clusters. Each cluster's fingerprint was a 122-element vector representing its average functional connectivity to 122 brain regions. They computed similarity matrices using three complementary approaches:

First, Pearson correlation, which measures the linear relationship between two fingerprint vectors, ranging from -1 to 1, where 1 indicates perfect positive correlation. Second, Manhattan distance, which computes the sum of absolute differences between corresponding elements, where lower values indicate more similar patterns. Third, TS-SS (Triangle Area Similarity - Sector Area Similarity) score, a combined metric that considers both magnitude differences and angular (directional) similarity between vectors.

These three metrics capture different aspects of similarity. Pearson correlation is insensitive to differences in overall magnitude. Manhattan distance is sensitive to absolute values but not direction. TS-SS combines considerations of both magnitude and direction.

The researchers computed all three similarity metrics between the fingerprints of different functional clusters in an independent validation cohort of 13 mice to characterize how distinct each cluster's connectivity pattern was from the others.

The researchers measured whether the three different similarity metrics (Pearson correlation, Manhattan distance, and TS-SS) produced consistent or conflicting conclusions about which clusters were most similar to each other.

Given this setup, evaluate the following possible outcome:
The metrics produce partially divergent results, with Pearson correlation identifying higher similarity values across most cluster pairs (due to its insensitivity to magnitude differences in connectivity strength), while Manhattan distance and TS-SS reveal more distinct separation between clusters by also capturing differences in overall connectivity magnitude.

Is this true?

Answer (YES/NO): NO